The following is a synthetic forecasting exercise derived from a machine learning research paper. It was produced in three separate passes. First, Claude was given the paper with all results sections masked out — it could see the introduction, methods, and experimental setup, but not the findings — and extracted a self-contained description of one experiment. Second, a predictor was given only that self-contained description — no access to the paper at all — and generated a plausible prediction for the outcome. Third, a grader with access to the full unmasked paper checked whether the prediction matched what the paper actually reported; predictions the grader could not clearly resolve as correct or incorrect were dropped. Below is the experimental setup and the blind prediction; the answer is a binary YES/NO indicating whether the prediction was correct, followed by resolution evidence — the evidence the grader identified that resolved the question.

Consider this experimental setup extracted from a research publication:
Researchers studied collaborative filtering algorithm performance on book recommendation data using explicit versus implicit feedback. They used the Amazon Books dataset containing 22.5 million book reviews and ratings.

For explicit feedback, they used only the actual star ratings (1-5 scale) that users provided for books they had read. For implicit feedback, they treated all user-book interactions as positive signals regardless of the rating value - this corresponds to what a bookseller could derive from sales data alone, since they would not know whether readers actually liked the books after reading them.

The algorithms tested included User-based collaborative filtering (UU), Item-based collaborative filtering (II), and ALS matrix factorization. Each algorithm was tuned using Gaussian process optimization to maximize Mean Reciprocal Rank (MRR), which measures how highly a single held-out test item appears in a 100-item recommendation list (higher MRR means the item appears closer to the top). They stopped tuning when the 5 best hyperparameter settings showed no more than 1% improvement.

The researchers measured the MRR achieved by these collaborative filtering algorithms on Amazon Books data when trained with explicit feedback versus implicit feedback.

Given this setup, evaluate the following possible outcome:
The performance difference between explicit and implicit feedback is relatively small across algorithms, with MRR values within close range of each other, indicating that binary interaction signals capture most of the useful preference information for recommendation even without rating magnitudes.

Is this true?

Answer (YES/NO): NO